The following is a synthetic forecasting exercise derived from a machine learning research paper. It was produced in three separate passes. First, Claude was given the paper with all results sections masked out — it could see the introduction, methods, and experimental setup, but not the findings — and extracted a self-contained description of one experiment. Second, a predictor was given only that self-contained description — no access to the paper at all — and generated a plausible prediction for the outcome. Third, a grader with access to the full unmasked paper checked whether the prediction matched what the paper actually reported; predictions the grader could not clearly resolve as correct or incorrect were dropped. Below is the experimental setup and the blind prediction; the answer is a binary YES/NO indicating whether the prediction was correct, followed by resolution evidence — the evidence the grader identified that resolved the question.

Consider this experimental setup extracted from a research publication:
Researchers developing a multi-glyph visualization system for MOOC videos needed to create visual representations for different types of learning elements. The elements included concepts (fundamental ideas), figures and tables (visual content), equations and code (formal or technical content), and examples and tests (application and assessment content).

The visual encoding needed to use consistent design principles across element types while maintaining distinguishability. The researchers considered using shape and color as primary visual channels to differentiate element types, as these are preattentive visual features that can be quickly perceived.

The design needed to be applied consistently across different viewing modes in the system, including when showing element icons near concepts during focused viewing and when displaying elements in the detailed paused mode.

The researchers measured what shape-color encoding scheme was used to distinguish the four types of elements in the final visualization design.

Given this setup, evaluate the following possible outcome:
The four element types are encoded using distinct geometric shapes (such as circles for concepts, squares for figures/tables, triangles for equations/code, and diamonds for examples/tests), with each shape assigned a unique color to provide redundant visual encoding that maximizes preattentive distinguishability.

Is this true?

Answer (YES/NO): NO